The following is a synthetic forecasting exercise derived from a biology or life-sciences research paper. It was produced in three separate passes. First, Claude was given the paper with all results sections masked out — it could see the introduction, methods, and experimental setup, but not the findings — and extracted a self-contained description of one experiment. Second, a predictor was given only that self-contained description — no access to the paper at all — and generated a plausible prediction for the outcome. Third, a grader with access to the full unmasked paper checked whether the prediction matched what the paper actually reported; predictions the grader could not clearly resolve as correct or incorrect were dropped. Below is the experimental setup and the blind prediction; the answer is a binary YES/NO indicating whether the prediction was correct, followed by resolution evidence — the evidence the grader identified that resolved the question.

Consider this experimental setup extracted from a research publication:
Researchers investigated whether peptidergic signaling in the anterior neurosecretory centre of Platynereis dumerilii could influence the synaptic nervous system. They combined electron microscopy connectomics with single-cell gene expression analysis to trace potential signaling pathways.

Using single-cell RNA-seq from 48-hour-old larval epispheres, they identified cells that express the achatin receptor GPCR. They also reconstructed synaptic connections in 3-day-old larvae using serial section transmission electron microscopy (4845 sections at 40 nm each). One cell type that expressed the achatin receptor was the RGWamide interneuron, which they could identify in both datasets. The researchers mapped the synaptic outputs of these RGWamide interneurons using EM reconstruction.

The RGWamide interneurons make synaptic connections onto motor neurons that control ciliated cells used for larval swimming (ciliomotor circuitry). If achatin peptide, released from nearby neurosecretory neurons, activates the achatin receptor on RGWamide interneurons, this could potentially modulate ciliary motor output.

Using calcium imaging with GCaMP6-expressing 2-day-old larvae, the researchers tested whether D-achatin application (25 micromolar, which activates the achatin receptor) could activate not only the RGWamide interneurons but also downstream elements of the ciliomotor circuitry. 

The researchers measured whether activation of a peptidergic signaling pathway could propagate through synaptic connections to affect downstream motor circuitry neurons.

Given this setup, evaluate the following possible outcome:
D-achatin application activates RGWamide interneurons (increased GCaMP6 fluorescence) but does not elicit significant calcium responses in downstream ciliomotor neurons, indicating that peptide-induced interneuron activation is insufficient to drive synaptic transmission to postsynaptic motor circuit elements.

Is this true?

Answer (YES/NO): NO